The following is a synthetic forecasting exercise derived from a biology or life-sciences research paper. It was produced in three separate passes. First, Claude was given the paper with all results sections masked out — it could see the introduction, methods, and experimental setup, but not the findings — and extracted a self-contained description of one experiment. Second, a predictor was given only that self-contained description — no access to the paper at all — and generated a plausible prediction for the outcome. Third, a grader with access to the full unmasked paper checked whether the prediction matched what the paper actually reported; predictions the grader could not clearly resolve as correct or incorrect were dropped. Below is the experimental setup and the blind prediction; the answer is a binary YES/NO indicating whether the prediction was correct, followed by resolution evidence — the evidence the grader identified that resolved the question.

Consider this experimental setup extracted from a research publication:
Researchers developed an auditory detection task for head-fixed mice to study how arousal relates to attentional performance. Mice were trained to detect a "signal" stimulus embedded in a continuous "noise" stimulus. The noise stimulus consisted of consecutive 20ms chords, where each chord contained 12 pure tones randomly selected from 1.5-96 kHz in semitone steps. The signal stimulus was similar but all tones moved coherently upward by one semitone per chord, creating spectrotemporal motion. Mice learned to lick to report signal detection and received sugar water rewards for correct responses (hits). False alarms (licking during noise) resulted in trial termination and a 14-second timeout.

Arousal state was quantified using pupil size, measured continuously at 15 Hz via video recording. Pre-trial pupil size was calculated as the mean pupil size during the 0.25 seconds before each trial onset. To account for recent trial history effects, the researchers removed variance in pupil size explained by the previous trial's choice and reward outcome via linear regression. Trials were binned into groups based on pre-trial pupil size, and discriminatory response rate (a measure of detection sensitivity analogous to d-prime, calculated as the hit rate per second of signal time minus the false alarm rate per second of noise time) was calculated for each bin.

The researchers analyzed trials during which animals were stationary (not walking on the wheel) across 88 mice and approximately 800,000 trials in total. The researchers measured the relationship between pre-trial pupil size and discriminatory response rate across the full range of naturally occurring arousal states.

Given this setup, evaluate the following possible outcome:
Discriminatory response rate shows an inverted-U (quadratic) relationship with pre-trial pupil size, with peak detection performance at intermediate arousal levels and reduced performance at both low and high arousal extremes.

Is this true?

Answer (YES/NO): YES